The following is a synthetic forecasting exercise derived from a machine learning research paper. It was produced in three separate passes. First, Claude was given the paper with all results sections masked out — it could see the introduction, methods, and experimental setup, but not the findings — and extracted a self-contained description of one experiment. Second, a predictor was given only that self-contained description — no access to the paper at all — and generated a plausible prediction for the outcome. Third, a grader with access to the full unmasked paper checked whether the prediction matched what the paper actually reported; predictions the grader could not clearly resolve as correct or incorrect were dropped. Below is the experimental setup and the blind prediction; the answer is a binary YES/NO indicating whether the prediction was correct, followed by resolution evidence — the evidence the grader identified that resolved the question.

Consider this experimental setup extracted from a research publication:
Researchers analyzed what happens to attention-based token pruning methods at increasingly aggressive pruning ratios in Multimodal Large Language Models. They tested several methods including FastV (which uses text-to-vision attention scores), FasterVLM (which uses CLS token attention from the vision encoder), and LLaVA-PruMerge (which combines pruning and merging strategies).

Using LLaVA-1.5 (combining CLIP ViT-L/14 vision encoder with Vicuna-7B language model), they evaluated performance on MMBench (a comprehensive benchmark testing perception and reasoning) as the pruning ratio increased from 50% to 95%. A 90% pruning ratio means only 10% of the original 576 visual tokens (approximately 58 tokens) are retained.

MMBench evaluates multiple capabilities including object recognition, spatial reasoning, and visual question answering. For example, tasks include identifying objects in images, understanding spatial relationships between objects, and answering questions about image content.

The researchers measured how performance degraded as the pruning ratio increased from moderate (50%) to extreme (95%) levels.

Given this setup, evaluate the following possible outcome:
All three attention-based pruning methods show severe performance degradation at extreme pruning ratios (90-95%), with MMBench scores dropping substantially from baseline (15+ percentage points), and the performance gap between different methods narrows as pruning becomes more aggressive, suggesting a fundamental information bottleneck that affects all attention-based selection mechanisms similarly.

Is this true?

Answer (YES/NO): NO